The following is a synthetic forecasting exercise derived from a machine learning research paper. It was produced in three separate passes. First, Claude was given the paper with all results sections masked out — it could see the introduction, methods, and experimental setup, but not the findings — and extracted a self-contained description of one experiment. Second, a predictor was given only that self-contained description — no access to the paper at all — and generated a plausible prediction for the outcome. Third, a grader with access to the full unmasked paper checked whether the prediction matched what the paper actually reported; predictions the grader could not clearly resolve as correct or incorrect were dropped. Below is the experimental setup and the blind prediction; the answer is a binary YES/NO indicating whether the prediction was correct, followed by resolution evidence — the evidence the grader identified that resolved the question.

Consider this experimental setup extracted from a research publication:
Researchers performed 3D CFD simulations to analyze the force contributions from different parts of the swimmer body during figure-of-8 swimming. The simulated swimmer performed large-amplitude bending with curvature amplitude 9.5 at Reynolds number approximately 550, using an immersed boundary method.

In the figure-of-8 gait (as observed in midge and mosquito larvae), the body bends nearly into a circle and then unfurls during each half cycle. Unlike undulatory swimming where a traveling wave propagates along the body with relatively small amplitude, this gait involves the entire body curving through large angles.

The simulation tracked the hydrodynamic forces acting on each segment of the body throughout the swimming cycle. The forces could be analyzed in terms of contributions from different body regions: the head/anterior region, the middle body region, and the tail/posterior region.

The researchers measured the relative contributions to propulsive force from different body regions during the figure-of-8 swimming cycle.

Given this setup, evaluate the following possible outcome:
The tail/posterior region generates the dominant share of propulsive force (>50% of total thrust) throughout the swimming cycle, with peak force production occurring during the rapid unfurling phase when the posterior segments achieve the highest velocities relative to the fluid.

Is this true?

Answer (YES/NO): NO